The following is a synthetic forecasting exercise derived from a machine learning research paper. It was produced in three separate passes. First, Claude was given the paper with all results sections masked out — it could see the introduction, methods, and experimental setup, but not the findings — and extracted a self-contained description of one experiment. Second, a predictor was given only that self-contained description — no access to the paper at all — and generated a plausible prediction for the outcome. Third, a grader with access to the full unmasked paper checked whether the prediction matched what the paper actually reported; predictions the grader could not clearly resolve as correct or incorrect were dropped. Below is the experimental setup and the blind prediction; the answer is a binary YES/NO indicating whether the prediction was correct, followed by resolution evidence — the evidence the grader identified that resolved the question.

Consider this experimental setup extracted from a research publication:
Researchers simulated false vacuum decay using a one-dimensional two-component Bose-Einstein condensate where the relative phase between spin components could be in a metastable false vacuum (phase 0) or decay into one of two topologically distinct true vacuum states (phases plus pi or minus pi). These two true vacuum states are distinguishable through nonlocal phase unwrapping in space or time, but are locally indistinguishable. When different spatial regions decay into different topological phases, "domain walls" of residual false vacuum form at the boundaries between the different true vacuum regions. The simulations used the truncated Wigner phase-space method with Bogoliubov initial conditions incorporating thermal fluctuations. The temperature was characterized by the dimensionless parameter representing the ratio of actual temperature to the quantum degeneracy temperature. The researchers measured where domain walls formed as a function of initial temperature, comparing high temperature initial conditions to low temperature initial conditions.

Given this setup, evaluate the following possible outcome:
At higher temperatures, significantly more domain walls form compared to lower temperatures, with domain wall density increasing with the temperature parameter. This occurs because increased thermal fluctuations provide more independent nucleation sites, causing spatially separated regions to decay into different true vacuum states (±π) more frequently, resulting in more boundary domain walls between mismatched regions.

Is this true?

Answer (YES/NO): YES